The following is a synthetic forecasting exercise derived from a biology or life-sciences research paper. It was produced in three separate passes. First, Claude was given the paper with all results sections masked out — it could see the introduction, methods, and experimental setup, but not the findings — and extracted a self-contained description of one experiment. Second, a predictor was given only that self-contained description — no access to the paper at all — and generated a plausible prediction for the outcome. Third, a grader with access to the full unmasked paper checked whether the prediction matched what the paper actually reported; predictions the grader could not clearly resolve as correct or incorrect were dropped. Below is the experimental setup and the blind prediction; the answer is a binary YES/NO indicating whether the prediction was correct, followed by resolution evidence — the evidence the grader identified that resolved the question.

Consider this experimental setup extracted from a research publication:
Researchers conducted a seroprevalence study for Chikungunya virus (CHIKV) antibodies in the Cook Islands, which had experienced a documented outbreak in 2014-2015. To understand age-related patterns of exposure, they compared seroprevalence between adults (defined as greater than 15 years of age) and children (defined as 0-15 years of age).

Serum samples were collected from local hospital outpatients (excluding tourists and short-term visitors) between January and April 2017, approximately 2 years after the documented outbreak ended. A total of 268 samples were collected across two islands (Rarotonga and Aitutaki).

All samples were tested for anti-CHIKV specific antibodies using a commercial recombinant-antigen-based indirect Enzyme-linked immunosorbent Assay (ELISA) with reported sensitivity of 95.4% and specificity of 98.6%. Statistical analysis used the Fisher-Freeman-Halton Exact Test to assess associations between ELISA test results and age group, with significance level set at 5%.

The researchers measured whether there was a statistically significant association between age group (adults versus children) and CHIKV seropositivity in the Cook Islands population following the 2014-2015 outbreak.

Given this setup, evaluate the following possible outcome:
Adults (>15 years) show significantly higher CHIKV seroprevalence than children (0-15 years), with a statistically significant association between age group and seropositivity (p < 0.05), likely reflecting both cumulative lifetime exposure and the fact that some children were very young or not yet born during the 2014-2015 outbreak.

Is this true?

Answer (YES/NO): NO